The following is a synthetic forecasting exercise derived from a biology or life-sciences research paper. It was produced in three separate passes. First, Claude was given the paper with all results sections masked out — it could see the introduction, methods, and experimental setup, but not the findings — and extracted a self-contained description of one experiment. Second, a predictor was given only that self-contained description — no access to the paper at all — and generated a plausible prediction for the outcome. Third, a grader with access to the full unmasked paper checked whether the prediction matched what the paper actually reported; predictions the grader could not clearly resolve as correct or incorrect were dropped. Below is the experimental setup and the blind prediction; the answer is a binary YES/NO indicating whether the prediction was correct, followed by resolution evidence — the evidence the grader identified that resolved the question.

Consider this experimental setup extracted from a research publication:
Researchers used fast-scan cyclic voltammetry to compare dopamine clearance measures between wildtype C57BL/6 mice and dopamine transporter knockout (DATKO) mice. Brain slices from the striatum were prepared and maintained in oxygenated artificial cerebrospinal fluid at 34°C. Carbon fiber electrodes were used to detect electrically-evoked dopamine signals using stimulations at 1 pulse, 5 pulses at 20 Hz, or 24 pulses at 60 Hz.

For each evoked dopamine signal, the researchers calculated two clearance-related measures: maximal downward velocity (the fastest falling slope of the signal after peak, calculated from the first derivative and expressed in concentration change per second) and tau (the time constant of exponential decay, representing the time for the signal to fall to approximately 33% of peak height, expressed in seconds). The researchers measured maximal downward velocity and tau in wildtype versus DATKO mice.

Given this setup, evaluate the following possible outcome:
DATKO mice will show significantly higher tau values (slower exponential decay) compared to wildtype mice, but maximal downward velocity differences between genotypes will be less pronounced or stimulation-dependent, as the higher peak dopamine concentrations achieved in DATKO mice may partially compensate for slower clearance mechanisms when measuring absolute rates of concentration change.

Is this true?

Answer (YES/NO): NO